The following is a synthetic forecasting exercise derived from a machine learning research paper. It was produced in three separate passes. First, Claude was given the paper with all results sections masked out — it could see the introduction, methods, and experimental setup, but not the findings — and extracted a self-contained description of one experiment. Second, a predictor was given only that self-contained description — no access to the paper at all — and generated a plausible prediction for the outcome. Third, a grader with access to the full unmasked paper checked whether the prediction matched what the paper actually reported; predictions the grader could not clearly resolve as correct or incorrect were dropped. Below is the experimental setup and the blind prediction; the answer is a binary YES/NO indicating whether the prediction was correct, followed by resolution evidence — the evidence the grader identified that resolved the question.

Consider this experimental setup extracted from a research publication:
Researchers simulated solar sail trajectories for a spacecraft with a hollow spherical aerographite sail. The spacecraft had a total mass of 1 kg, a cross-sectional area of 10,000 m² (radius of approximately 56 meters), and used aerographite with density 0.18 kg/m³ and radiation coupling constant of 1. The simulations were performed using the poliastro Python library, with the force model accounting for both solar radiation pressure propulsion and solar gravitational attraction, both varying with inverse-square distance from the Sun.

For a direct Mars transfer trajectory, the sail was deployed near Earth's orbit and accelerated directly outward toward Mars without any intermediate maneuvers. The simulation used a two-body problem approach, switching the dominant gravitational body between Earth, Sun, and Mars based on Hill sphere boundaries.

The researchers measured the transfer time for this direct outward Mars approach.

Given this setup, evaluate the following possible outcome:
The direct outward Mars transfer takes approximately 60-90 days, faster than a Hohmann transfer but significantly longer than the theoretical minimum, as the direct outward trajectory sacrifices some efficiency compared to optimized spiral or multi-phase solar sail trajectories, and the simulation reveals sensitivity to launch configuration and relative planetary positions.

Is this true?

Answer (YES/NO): NO